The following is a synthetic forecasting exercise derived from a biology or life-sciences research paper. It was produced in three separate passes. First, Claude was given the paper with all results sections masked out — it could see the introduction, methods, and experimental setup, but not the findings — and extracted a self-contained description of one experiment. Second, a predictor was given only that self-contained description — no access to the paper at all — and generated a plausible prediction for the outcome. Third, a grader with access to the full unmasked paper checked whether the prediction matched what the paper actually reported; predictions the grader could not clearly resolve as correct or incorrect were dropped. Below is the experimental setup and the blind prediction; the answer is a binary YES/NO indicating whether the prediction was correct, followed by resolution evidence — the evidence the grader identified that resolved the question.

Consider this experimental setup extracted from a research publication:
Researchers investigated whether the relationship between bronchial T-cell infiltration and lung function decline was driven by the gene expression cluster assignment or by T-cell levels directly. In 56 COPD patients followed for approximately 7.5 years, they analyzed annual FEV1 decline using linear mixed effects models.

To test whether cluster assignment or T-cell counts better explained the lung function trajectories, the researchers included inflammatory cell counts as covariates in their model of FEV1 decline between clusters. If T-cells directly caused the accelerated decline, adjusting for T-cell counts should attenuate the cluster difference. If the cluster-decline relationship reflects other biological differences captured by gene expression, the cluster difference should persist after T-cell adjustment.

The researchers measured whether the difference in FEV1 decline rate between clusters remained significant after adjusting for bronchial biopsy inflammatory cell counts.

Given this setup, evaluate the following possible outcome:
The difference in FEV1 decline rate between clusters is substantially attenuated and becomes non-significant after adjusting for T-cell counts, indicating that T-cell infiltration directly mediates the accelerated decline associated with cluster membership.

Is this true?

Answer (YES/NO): NO